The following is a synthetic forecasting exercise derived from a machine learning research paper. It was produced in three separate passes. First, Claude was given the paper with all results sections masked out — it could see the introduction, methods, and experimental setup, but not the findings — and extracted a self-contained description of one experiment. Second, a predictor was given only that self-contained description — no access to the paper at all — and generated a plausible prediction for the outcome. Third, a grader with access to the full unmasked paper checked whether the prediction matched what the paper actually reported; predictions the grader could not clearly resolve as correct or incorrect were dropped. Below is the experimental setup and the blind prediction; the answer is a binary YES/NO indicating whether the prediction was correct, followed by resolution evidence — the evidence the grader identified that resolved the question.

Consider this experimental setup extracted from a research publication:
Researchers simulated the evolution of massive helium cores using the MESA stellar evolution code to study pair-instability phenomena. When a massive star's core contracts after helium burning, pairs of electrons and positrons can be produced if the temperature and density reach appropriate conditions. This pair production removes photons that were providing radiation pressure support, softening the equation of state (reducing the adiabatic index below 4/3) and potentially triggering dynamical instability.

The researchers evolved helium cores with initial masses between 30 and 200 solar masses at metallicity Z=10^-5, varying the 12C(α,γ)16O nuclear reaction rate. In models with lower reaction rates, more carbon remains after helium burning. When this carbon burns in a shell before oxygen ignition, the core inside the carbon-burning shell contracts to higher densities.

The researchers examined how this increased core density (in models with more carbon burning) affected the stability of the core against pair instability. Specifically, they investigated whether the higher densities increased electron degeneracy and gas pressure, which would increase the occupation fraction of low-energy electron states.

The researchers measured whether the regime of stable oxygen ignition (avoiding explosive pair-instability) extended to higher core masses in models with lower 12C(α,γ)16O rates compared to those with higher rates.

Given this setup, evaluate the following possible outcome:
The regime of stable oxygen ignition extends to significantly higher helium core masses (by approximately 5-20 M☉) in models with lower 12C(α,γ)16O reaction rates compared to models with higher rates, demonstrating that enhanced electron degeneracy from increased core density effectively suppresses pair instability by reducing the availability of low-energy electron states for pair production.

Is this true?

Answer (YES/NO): NO